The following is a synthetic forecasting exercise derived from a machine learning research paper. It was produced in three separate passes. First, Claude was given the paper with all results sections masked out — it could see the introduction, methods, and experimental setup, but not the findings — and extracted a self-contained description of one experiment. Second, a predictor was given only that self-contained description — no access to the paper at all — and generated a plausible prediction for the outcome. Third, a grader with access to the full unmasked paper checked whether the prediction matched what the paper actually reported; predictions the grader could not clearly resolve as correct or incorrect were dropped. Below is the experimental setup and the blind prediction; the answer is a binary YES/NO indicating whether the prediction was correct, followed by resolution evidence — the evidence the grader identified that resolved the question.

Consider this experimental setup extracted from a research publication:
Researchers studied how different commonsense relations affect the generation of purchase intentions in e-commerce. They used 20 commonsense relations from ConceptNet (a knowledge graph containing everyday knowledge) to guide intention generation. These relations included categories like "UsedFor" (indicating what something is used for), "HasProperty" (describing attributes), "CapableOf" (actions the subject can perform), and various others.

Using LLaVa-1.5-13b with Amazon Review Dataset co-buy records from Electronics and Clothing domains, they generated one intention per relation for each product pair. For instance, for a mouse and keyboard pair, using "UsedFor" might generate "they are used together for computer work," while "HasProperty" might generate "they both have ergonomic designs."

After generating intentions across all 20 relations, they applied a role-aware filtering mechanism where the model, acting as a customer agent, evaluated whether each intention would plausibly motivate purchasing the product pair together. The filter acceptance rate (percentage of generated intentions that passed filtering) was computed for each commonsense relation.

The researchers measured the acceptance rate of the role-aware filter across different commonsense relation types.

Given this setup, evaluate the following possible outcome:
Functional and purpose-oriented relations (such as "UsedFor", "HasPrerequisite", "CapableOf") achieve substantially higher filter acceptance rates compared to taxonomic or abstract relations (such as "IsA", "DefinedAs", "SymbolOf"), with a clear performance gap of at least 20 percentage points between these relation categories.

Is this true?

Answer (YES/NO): NO